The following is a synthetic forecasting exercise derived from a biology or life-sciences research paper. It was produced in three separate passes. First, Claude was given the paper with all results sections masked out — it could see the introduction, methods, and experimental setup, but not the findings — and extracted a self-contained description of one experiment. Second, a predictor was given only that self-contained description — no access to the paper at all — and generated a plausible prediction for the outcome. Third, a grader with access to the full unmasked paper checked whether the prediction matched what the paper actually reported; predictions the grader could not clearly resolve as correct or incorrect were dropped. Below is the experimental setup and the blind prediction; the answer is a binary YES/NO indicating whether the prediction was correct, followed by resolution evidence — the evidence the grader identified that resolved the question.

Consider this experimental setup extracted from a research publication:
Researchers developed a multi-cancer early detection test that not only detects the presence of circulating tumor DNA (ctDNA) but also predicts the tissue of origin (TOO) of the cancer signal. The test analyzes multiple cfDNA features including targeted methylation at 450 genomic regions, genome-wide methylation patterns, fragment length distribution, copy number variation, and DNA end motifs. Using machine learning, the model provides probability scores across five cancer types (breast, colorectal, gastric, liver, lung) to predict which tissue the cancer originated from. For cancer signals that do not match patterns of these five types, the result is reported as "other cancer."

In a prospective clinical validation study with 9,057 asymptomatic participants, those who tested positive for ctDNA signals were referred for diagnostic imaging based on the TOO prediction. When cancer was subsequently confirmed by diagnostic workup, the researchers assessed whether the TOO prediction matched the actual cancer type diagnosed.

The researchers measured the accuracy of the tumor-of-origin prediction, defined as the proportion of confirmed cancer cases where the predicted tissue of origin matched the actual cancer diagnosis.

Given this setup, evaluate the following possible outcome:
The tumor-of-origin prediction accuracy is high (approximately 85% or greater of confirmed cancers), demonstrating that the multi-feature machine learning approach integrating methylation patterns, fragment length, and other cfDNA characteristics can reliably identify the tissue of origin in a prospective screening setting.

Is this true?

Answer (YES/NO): NO